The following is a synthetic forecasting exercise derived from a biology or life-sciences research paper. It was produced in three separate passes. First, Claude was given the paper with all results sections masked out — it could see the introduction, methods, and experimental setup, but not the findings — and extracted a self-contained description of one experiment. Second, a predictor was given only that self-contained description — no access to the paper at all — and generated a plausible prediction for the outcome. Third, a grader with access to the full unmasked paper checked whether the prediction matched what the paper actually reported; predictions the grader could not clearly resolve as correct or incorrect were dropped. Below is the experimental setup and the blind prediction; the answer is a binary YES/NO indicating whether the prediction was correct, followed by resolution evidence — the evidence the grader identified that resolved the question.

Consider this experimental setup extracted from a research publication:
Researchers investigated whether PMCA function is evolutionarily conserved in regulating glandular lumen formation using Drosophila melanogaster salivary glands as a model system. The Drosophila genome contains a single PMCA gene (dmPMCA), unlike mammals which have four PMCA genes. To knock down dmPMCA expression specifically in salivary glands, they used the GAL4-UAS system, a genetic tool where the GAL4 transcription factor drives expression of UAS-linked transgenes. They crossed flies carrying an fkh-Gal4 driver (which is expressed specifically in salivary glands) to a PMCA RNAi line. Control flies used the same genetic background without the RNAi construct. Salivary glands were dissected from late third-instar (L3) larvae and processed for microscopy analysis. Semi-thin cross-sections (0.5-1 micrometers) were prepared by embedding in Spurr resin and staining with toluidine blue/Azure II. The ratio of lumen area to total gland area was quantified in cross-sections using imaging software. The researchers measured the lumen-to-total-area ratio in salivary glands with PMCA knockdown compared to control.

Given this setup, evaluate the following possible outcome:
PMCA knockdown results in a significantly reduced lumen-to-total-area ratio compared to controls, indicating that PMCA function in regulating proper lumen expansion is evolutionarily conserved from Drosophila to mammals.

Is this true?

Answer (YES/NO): YES